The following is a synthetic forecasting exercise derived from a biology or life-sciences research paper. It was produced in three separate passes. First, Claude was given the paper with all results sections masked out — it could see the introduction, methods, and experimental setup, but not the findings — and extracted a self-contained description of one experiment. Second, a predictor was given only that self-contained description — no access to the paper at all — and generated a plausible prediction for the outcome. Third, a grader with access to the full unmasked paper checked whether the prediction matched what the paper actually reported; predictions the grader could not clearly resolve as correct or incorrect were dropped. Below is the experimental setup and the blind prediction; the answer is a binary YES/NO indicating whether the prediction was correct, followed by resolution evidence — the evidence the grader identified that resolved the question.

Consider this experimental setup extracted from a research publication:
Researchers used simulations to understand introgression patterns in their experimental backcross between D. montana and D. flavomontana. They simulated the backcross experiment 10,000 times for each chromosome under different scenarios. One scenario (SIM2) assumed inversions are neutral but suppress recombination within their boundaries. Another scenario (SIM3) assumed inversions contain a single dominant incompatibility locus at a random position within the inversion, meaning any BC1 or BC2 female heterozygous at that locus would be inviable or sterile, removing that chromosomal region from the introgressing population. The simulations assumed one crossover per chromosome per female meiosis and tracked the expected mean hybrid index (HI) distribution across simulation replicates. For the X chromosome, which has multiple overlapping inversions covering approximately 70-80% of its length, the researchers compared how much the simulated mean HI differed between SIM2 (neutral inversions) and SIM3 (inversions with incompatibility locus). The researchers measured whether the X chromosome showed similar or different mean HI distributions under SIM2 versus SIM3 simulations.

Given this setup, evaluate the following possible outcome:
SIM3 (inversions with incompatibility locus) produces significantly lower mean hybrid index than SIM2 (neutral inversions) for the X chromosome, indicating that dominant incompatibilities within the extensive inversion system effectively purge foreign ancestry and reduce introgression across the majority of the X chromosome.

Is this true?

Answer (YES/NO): YES